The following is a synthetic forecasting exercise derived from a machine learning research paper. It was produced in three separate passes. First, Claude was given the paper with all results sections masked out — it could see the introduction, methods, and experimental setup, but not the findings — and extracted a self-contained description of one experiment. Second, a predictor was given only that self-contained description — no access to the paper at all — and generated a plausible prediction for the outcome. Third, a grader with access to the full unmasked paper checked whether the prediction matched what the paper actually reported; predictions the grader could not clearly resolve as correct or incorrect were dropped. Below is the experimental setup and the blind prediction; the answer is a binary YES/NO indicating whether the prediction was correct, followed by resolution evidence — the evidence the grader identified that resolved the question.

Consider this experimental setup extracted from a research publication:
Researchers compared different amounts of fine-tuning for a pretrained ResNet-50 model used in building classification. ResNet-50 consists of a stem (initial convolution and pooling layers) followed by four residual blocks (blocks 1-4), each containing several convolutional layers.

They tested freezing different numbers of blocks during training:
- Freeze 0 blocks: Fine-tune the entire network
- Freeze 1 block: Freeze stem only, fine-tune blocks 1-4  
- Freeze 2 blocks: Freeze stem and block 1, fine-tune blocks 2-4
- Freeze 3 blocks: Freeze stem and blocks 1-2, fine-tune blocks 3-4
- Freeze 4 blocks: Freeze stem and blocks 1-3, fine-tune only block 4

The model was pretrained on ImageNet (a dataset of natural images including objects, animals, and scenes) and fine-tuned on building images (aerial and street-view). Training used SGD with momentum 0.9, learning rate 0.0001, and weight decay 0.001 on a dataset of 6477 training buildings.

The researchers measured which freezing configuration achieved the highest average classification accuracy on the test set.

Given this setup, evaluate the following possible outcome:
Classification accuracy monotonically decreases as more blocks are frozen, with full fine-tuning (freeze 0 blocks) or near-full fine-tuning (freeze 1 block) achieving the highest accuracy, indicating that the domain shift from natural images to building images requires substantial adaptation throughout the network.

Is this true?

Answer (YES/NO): NO